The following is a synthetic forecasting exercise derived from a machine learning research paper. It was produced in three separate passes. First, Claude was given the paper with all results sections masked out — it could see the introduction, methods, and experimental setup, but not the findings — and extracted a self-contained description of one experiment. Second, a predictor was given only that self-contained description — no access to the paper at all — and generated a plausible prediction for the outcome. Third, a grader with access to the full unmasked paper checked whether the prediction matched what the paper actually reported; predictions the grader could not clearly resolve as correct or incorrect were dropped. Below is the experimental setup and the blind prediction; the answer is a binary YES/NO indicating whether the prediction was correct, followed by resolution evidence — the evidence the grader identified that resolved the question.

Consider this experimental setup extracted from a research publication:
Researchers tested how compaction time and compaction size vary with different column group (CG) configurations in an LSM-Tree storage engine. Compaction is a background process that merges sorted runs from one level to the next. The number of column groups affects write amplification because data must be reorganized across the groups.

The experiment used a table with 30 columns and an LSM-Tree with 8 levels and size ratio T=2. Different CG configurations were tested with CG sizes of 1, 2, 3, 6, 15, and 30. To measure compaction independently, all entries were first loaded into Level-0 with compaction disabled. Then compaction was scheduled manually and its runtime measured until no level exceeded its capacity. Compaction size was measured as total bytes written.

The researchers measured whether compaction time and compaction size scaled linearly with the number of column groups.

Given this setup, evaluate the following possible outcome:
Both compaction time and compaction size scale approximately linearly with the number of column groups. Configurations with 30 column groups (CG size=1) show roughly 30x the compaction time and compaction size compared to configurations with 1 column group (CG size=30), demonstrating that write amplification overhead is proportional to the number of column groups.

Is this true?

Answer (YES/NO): YES